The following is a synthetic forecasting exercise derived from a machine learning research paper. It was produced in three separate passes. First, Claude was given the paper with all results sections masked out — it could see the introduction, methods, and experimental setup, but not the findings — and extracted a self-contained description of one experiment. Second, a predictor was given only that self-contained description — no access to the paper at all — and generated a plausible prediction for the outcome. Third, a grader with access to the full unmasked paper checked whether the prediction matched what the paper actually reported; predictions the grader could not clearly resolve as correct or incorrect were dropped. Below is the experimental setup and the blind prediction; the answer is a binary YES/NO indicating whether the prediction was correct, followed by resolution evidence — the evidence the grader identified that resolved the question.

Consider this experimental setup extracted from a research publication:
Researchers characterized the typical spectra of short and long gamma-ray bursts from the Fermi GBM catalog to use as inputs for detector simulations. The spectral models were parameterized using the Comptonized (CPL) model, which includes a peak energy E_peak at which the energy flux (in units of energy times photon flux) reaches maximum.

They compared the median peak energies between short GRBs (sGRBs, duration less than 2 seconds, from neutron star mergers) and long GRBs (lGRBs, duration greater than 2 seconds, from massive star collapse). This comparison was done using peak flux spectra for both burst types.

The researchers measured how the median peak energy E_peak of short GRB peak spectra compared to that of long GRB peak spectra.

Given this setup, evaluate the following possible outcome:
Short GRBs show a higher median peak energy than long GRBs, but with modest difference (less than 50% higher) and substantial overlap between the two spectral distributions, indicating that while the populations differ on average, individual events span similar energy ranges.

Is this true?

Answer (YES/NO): NO